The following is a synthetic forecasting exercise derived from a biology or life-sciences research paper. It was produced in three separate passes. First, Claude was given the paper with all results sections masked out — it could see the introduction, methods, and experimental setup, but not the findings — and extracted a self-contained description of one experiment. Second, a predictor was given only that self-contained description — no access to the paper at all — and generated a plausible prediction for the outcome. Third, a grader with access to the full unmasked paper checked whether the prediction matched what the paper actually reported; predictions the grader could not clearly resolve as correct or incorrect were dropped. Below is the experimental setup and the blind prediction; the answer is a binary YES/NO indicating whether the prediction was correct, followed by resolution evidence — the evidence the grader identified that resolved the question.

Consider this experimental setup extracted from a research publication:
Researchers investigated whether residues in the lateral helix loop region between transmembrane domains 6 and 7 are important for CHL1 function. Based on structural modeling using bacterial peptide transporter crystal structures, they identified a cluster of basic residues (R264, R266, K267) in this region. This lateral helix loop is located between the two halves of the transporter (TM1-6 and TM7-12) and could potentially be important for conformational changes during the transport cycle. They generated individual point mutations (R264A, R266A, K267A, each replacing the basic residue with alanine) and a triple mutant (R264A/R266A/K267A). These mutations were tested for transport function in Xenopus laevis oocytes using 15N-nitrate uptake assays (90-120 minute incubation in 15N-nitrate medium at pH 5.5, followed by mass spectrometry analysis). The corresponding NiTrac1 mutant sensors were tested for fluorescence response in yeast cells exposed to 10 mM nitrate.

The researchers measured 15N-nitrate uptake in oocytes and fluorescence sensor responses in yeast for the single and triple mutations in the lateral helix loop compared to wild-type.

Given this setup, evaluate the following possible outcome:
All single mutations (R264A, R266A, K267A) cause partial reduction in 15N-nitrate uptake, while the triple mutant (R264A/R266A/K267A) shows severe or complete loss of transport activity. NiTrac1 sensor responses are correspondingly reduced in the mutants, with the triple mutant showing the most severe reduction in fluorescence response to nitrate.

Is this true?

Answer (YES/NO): NO